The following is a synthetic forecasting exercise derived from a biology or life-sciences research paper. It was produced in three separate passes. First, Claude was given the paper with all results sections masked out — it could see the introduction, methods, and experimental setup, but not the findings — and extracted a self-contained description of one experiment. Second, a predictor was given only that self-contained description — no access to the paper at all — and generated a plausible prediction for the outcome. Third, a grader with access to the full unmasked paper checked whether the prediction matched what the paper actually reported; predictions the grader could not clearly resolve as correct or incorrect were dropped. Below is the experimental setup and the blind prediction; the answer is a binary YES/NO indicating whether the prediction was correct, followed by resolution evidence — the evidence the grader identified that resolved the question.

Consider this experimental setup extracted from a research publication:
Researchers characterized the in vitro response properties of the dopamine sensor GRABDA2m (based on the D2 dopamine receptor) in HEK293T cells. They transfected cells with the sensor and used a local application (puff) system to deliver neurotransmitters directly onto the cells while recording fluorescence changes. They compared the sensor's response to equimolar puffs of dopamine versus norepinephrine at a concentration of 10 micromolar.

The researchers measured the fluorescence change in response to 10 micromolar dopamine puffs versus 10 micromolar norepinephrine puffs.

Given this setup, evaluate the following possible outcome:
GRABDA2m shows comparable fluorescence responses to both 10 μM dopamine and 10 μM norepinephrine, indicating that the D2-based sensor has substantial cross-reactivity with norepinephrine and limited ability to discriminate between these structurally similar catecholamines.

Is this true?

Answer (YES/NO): YES